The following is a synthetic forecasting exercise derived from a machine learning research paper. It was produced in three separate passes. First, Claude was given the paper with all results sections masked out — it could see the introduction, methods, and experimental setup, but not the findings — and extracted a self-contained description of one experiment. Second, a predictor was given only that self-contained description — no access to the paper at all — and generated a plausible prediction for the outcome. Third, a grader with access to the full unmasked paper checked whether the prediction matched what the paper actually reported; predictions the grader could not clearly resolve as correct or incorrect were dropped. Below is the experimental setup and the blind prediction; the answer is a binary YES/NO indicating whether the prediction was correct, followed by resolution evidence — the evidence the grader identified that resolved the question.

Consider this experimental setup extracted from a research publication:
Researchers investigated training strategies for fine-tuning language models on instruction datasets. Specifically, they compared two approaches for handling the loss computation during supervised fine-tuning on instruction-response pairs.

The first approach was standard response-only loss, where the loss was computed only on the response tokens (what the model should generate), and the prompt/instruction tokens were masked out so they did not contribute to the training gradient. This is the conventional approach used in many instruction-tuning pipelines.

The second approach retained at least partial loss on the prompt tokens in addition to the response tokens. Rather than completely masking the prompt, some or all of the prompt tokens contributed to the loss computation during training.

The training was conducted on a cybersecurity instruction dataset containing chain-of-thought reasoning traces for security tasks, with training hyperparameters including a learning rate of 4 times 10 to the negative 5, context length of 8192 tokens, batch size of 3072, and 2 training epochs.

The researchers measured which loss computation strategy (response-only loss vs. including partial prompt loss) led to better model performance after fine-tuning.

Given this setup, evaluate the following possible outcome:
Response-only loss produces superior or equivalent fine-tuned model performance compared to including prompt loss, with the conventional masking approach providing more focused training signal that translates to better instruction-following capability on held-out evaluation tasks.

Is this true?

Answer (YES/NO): NO